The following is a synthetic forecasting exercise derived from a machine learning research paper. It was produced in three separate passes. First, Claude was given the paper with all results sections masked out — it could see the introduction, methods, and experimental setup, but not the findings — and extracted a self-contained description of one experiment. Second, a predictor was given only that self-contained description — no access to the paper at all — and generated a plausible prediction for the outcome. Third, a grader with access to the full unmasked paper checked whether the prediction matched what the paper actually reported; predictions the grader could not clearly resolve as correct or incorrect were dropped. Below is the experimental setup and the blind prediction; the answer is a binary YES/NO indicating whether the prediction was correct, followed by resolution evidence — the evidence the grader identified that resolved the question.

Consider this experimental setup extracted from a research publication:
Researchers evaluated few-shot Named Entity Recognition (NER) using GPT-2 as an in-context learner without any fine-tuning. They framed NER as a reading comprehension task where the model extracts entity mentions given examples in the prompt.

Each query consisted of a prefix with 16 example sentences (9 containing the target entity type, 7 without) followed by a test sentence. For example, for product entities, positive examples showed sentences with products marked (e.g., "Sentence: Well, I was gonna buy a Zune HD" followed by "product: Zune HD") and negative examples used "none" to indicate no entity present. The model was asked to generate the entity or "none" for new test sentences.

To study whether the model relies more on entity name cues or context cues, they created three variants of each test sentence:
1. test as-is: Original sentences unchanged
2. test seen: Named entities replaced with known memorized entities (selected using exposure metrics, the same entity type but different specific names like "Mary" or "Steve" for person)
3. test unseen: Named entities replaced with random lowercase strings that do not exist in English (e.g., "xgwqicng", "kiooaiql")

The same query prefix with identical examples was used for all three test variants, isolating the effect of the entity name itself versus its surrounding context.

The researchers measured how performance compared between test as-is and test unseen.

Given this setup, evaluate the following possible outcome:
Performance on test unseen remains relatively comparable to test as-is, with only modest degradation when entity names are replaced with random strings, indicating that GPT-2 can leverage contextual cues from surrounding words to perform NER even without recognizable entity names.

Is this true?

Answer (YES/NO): NO